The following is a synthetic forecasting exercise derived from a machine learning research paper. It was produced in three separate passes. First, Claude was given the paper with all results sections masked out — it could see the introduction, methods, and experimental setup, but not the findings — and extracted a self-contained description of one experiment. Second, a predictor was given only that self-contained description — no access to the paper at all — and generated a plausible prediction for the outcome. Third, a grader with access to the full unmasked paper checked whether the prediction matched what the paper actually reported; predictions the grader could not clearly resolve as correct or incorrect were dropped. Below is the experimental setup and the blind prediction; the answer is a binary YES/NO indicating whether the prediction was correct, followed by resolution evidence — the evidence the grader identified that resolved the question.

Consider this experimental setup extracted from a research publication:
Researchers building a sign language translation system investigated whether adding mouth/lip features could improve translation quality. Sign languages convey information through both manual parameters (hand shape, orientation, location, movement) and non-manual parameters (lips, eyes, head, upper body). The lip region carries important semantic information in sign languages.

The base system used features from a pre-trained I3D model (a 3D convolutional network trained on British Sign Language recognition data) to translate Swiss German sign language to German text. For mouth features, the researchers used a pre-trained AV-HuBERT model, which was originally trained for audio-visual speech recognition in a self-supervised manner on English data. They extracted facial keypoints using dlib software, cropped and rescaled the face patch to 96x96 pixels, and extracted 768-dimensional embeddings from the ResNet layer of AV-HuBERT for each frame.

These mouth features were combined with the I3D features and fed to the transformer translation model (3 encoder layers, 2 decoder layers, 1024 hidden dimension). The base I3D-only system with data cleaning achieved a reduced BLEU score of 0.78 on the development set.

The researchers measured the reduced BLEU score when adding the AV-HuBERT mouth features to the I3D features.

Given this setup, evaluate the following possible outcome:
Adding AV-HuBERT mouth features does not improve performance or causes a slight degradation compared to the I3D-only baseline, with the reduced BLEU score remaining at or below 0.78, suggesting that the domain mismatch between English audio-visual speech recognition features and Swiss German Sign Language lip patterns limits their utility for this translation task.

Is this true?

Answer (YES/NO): NO